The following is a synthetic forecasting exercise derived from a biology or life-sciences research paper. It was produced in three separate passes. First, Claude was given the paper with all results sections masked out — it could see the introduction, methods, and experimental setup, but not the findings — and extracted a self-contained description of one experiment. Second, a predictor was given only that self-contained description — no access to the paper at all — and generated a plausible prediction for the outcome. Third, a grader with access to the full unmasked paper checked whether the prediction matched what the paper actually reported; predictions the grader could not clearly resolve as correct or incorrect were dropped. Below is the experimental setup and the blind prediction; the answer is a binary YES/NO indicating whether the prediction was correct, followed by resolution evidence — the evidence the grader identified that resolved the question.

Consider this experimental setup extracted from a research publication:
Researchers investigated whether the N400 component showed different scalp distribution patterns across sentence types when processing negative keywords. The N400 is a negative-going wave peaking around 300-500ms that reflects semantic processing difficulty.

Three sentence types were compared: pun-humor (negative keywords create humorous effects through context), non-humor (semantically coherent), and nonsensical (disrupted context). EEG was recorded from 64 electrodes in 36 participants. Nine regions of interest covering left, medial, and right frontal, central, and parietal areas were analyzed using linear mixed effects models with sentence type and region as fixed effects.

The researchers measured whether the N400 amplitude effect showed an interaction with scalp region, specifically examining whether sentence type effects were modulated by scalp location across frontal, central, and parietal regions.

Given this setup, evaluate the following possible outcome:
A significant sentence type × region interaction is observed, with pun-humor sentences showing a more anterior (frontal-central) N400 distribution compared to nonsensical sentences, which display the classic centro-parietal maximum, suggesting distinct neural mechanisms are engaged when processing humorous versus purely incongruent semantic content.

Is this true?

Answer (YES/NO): NO